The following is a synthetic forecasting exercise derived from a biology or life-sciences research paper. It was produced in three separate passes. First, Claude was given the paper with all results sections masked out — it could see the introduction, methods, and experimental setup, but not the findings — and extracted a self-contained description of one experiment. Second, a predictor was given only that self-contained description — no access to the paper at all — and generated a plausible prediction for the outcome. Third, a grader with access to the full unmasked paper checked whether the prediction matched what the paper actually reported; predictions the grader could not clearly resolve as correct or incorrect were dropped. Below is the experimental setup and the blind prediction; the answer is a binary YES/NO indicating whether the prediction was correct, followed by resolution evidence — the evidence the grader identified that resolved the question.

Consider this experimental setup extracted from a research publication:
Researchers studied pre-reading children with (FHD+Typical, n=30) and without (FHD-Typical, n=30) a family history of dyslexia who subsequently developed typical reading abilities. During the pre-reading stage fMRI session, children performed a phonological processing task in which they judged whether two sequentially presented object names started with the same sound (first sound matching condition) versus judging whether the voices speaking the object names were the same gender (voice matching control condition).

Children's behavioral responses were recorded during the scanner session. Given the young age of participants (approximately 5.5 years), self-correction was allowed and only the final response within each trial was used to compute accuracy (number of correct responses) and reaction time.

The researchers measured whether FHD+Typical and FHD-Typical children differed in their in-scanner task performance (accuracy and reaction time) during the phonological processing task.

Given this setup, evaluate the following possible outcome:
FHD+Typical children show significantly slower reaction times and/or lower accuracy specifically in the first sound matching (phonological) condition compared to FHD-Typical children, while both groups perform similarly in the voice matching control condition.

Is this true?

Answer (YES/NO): NO